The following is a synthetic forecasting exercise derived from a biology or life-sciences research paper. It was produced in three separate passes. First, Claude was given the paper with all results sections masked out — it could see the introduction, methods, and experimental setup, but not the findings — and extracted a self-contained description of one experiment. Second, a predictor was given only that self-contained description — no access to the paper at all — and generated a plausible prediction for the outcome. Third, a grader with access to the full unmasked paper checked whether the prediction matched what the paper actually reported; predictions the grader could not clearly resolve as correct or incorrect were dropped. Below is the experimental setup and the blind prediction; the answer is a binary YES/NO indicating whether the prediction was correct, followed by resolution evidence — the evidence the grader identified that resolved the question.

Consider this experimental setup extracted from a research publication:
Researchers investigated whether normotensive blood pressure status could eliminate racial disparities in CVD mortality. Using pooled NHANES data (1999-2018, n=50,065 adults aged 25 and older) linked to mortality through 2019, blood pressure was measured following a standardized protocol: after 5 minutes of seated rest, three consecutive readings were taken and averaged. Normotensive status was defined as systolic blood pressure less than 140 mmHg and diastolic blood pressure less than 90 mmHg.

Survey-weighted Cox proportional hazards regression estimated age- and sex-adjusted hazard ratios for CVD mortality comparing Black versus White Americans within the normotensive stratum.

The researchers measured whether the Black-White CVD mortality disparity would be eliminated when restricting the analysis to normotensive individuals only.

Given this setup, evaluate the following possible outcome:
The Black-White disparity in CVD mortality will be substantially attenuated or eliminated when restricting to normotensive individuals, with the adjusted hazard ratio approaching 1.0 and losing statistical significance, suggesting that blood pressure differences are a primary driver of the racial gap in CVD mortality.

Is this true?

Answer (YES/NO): NO